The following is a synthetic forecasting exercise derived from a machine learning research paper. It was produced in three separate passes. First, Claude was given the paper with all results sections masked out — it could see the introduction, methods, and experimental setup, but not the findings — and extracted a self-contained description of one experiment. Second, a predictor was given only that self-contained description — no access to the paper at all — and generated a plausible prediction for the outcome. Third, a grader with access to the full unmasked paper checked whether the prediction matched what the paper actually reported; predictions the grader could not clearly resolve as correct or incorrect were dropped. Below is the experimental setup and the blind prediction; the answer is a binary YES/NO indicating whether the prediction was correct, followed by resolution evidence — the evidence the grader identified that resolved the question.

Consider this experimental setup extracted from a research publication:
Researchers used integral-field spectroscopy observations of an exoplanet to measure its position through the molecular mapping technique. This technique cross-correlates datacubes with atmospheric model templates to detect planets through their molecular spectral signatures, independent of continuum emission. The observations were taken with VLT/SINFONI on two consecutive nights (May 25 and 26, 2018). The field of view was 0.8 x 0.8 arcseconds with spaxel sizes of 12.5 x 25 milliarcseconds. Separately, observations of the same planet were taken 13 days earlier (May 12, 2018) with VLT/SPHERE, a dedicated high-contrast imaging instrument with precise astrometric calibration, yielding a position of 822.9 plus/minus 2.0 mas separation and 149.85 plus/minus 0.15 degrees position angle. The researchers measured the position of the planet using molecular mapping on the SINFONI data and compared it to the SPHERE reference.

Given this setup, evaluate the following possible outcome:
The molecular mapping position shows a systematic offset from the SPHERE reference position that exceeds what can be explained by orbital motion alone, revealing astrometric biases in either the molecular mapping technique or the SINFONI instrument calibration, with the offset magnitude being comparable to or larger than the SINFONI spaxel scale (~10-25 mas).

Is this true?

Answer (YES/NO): NO